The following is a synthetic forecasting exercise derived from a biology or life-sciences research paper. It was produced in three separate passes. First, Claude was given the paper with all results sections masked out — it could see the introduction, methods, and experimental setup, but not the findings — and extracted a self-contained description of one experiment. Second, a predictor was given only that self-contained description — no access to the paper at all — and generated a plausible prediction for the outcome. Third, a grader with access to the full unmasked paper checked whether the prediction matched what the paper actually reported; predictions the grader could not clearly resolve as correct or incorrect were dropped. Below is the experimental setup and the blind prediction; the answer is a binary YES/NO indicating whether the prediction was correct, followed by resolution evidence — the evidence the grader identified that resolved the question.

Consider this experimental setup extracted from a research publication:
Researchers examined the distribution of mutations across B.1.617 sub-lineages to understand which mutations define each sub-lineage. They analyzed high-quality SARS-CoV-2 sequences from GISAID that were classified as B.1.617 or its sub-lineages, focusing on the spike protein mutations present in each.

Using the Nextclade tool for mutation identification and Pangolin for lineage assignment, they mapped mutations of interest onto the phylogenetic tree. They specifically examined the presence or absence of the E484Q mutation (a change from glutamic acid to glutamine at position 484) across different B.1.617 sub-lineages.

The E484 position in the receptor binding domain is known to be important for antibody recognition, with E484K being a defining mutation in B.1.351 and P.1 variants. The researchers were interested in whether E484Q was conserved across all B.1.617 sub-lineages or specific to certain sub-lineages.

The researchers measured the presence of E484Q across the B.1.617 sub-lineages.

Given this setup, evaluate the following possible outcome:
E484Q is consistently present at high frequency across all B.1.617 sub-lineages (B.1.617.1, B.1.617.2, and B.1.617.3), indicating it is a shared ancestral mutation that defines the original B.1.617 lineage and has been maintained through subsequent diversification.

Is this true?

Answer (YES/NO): NO